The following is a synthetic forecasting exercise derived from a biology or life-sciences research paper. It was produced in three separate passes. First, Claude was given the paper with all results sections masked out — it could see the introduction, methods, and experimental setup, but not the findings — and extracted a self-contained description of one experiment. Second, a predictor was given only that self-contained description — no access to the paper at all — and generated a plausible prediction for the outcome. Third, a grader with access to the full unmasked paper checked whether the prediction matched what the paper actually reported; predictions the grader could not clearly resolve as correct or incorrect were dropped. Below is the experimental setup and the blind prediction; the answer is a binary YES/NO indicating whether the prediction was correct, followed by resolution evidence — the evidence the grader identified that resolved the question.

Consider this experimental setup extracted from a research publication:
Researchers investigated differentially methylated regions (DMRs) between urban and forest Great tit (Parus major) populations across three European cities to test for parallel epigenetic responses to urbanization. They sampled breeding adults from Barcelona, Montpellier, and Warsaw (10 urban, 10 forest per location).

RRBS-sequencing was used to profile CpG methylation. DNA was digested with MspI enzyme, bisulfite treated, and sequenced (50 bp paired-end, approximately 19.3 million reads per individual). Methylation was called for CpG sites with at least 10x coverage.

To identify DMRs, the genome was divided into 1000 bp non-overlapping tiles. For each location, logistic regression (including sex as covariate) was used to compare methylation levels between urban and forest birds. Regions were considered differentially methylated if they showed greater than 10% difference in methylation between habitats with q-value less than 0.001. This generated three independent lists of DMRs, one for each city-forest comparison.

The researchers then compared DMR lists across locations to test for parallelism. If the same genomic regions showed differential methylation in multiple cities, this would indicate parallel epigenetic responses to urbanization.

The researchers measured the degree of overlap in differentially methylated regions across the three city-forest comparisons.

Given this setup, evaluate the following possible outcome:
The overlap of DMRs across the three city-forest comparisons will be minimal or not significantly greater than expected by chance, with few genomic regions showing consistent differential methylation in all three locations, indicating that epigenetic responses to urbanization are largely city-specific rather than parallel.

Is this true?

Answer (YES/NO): NO